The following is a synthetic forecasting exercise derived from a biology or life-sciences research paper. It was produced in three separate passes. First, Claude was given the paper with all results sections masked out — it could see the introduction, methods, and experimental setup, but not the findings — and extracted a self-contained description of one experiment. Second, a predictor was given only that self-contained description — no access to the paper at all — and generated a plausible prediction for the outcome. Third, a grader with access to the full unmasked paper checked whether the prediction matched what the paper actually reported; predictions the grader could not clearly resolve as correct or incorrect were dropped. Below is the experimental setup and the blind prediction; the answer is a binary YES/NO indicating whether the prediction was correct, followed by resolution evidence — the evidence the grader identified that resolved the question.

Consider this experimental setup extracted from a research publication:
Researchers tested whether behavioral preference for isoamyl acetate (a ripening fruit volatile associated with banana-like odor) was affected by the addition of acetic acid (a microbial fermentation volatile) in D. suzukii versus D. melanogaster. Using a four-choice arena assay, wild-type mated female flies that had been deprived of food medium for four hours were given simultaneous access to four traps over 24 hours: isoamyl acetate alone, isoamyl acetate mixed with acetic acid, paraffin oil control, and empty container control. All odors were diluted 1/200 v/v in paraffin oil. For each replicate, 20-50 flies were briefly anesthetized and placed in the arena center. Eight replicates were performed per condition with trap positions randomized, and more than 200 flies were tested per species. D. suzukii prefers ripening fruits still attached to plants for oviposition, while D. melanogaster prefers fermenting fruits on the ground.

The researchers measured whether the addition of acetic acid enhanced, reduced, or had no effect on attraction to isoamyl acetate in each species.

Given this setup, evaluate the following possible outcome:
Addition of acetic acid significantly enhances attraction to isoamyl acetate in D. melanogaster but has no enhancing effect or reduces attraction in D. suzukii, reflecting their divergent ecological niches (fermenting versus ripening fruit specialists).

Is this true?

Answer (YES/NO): NO